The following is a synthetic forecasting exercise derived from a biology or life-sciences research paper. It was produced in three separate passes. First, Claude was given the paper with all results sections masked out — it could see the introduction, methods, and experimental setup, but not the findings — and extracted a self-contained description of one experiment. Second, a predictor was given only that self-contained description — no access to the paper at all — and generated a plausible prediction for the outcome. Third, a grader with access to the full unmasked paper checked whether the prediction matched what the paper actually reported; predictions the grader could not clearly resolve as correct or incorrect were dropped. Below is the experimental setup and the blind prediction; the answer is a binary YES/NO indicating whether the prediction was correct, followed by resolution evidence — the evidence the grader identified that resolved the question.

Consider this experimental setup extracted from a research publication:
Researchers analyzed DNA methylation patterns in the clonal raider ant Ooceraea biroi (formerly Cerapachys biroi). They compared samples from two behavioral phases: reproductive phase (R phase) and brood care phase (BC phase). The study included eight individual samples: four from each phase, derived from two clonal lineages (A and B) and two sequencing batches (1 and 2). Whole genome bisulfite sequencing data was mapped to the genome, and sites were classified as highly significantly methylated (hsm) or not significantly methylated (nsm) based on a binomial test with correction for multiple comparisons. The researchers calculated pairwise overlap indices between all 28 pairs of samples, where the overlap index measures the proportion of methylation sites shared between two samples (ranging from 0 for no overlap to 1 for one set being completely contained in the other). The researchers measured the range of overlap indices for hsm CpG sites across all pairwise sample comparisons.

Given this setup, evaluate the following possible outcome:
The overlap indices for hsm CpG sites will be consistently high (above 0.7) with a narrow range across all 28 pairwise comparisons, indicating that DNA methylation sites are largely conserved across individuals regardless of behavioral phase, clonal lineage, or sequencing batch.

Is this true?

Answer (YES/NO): YES